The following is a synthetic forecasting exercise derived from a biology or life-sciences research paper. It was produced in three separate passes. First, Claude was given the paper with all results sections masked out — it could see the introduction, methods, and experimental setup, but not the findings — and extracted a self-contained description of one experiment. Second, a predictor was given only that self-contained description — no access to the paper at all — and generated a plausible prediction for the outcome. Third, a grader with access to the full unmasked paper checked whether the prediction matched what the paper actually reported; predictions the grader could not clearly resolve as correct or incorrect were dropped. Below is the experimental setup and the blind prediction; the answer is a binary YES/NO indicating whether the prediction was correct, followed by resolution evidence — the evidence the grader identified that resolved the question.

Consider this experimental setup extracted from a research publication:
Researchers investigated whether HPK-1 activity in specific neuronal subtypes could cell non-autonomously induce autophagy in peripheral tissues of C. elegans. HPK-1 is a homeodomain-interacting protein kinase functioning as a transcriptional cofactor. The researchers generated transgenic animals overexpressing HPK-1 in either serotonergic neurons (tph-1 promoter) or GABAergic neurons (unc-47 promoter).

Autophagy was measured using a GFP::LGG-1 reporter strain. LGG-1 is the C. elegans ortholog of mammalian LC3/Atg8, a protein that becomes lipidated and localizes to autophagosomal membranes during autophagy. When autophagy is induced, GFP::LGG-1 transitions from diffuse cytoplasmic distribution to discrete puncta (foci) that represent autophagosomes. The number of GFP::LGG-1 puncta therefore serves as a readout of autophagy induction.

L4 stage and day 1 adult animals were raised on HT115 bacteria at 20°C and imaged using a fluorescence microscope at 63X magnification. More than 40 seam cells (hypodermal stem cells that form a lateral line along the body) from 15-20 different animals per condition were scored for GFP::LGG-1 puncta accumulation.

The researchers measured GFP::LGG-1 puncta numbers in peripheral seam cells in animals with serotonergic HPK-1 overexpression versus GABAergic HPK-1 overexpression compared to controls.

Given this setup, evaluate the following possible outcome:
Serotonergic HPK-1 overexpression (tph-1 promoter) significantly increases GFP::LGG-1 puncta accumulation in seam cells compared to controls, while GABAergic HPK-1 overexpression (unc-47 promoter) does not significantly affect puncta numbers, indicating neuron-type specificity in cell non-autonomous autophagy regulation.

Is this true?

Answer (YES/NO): NO